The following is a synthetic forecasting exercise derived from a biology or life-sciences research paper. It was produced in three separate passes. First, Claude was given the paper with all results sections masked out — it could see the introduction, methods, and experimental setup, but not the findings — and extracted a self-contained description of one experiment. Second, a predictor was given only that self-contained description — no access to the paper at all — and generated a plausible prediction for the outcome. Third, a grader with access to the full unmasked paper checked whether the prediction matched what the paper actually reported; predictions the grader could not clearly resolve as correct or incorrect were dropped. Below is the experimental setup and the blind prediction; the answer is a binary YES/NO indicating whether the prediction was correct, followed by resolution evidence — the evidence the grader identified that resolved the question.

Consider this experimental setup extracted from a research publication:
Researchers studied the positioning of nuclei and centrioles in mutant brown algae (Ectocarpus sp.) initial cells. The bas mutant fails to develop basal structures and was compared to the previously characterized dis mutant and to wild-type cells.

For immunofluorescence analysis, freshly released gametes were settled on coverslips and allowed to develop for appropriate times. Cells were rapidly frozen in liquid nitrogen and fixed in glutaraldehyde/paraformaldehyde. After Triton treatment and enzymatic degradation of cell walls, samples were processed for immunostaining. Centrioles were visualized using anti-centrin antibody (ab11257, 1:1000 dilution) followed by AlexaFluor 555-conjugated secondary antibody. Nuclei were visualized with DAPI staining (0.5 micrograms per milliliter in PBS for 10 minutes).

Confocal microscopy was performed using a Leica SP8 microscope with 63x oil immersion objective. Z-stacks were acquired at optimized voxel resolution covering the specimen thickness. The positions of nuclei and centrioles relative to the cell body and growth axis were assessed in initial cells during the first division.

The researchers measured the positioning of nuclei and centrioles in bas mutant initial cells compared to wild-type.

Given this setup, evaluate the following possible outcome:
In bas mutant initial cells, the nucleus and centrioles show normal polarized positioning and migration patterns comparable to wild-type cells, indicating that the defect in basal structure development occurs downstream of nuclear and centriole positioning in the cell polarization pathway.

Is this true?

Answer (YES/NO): YES